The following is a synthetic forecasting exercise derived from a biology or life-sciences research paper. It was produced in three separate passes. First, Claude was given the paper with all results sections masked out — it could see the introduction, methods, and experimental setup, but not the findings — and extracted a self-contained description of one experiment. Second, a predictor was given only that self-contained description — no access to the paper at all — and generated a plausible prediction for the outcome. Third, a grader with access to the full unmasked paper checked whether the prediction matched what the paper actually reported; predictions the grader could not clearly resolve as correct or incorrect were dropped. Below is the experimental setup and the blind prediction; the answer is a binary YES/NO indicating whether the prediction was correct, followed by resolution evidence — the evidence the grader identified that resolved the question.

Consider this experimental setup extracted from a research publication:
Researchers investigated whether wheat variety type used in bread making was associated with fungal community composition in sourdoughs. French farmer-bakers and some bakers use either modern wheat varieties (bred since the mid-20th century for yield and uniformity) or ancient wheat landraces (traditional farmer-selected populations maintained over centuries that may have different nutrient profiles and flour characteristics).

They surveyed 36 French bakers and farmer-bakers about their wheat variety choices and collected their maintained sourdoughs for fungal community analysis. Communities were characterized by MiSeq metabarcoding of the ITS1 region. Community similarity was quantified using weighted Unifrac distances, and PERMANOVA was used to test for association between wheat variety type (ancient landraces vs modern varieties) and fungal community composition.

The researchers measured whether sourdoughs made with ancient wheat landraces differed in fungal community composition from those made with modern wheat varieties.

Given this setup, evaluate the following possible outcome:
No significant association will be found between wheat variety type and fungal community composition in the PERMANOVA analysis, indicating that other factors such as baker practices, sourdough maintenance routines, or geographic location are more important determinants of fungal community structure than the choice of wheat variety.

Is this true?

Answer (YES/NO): NO